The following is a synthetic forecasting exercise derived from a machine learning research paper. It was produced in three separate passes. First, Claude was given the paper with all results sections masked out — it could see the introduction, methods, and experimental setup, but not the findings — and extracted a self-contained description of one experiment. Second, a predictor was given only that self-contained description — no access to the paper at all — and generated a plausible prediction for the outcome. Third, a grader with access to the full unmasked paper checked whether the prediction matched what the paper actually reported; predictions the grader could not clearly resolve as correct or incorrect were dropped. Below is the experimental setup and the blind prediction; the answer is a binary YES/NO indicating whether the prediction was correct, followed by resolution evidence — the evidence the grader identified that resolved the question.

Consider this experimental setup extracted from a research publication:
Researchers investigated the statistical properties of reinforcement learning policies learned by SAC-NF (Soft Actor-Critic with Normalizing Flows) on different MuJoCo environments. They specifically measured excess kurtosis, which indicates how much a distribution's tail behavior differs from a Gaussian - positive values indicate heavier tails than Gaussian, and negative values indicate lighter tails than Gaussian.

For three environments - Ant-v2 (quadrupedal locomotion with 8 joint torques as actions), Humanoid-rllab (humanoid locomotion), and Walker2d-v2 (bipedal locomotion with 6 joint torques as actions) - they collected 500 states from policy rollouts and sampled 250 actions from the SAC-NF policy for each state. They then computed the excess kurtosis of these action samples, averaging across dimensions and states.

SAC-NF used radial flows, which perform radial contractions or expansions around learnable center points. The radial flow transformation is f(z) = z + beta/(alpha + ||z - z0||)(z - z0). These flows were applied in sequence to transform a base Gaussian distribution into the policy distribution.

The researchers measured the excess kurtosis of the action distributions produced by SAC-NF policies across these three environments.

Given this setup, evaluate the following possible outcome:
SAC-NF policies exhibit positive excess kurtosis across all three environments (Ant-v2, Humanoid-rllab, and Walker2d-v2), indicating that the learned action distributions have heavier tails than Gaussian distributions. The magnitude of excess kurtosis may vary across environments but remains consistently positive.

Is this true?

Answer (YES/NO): NO